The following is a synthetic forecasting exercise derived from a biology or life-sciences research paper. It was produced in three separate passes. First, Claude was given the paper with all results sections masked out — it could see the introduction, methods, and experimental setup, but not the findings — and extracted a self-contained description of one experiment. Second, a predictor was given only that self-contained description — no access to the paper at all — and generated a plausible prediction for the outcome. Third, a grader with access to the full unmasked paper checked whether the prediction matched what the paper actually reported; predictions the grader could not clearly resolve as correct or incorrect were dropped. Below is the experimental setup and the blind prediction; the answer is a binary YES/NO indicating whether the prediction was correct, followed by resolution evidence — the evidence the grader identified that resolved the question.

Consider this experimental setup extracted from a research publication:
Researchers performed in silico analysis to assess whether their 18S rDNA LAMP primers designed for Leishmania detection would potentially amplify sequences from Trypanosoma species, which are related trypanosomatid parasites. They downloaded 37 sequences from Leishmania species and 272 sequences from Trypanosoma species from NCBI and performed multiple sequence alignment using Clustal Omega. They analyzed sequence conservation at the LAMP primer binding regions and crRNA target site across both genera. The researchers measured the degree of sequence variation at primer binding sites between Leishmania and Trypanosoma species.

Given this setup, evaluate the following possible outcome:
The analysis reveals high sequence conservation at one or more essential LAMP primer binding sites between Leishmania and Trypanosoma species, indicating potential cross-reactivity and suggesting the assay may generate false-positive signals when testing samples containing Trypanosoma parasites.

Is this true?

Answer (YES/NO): NO